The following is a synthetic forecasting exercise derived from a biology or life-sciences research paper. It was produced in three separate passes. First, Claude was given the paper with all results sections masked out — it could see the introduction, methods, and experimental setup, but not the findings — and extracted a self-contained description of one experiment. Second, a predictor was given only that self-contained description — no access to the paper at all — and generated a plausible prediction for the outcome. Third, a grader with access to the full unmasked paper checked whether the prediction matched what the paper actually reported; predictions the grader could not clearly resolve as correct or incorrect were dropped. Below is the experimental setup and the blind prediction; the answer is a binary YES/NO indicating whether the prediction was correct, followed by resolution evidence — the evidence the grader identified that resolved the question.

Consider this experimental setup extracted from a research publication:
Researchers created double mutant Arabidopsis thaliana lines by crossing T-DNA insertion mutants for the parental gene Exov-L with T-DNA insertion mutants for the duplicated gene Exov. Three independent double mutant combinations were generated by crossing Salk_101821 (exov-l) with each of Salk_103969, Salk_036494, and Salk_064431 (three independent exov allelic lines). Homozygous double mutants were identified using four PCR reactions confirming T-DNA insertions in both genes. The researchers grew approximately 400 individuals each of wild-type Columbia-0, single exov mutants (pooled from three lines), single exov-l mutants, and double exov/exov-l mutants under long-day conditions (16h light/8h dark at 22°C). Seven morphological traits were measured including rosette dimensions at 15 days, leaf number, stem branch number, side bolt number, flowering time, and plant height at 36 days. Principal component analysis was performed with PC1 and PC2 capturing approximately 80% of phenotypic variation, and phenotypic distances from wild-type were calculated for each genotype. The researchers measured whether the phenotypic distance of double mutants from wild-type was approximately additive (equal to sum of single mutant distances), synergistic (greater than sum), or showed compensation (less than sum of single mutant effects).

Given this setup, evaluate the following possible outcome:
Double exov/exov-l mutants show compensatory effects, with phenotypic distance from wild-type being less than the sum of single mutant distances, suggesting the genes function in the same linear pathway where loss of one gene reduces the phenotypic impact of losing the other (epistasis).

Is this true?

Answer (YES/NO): NO